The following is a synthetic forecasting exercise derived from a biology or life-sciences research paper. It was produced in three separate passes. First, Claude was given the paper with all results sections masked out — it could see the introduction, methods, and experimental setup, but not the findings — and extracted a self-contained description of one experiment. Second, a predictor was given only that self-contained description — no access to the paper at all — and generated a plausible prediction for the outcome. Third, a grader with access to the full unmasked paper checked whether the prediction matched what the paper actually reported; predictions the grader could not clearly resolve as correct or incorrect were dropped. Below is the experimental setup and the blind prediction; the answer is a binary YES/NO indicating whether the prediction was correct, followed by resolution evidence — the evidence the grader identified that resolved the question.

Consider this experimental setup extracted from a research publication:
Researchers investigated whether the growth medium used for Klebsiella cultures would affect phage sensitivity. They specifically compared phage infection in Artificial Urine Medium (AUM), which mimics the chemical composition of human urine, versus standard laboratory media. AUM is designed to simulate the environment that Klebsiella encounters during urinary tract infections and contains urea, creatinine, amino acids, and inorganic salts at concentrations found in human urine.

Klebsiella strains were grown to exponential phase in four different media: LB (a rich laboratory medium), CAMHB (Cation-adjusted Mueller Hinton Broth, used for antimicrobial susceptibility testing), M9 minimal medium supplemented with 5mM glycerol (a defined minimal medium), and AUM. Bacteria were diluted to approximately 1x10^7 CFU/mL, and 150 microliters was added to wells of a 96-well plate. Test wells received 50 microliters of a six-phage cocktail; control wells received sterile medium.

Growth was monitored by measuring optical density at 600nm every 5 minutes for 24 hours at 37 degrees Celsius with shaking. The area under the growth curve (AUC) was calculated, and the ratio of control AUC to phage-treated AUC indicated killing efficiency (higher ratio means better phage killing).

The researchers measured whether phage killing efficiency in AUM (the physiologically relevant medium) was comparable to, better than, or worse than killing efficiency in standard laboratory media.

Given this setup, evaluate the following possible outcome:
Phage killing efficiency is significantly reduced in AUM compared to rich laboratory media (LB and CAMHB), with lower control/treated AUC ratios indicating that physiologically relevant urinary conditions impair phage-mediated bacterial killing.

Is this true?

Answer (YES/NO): NO